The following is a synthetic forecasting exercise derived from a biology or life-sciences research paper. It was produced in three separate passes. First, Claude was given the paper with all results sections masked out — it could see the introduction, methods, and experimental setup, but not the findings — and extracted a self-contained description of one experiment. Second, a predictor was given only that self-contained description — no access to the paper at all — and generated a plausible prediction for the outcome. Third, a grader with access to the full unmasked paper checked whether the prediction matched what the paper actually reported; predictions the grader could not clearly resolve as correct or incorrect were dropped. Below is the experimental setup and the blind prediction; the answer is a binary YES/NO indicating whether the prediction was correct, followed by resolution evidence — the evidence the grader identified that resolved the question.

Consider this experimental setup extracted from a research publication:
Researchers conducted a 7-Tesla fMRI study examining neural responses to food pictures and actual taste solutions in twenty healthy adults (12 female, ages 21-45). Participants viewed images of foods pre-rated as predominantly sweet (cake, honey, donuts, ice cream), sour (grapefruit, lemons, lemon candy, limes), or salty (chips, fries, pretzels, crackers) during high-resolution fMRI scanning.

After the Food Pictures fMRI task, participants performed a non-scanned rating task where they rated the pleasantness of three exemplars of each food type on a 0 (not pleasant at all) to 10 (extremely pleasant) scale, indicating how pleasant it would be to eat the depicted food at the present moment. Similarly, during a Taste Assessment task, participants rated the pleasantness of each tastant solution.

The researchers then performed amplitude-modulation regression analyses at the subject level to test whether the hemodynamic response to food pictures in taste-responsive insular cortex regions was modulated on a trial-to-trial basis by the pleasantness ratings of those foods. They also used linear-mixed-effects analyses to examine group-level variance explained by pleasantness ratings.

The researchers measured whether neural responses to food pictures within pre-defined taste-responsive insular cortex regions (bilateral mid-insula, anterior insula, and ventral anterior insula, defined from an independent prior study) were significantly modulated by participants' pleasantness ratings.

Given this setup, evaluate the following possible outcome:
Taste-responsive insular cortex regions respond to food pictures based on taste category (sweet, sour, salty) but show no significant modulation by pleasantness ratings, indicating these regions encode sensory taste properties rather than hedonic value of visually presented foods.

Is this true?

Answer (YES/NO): YES